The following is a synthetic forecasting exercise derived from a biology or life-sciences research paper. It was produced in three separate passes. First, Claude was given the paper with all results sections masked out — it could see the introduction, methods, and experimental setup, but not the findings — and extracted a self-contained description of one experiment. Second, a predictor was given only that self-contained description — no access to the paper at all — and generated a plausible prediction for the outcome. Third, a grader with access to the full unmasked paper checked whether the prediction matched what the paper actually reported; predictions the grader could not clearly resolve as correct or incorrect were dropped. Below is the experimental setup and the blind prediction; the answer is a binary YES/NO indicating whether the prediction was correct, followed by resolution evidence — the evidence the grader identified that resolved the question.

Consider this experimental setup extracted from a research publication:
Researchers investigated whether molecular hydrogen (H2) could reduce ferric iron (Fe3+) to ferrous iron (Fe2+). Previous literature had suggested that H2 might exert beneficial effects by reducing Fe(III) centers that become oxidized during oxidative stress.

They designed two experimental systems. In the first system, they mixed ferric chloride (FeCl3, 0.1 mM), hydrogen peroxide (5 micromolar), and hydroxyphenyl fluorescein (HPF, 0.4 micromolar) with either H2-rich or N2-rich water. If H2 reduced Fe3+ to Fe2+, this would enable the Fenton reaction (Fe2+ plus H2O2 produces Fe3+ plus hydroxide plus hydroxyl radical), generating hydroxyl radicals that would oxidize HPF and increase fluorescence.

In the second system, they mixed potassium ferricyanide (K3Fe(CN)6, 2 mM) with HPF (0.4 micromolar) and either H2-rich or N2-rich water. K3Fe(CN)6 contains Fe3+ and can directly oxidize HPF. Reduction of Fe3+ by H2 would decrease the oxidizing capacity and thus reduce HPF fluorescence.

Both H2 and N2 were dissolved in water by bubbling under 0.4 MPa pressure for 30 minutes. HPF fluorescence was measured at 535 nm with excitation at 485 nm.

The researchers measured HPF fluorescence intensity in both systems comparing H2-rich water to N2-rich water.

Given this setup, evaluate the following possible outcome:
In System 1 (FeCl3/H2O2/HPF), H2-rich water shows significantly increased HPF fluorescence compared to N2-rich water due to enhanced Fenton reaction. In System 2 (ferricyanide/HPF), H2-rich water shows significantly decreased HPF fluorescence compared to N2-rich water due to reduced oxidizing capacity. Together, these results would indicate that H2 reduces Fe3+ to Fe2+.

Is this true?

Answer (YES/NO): NO